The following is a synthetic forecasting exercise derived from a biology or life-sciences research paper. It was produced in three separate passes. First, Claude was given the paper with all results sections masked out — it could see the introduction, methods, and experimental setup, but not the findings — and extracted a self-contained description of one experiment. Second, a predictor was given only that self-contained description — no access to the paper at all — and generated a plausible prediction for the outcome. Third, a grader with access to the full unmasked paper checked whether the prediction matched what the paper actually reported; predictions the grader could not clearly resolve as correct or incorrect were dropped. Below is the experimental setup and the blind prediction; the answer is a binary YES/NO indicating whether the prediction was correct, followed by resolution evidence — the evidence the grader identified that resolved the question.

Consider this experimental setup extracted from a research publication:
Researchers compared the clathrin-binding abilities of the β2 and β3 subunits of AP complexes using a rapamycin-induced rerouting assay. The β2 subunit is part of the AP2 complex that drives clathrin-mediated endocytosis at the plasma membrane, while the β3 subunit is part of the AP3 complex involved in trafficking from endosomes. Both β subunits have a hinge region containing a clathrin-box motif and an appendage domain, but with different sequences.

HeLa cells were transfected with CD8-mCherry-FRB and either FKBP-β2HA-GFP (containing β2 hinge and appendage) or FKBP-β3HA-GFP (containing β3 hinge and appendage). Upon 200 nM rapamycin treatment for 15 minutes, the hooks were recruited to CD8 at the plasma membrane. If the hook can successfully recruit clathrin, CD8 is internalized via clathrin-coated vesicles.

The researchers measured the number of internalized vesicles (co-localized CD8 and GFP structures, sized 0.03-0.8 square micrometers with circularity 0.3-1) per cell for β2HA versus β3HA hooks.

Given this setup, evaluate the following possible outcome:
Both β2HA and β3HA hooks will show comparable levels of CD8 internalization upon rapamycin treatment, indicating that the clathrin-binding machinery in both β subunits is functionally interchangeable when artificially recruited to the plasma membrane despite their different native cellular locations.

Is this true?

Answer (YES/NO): NO